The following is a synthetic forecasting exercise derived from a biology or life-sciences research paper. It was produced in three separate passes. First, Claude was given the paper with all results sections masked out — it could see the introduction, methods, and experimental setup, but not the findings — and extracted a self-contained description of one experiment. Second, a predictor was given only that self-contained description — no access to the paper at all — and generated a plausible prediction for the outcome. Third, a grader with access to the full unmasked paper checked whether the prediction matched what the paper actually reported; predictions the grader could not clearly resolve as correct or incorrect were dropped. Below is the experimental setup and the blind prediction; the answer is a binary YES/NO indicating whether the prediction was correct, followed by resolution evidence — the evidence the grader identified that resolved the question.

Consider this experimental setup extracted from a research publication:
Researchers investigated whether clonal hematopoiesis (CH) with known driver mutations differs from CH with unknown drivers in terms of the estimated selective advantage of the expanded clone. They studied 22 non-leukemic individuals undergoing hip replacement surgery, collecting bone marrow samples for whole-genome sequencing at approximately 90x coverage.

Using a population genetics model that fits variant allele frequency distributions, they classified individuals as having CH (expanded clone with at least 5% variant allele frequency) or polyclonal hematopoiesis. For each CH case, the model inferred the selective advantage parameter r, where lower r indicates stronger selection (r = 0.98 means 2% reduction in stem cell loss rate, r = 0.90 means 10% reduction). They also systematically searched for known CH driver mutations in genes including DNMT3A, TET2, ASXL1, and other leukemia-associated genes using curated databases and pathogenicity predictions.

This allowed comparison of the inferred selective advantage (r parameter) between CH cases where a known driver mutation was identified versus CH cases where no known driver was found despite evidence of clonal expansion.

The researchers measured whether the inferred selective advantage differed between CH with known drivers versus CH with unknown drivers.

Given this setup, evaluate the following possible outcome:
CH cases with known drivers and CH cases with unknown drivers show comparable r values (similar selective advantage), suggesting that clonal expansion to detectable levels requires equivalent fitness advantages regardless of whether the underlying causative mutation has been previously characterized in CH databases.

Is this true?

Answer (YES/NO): YES